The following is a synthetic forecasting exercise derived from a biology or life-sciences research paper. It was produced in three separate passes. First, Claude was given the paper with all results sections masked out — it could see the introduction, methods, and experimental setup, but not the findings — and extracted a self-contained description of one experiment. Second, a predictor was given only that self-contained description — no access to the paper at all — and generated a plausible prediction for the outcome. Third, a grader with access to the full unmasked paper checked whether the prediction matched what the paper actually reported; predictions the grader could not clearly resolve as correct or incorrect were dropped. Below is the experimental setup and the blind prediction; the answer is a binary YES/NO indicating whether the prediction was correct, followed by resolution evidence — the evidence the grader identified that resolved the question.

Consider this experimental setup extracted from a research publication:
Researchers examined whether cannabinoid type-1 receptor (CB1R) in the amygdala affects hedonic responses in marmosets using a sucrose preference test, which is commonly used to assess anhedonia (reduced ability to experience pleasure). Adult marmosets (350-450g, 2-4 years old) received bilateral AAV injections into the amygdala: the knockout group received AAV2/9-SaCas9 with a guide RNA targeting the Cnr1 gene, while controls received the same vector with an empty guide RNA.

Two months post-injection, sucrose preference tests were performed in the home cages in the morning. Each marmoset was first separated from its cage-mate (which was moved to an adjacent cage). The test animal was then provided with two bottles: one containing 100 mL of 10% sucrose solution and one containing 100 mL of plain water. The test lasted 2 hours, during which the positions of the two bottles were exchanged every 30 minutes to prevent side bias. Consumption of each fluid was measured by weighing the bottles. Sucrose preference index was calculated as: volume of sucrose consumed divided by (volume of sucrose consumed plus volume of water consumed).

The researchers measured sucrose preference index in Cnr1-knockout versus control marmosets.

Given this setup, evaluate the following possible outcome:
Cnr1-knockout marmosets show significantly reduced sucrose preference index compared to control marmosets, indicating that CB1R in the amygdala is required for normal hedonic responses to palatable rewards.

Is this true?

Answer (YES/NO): NO